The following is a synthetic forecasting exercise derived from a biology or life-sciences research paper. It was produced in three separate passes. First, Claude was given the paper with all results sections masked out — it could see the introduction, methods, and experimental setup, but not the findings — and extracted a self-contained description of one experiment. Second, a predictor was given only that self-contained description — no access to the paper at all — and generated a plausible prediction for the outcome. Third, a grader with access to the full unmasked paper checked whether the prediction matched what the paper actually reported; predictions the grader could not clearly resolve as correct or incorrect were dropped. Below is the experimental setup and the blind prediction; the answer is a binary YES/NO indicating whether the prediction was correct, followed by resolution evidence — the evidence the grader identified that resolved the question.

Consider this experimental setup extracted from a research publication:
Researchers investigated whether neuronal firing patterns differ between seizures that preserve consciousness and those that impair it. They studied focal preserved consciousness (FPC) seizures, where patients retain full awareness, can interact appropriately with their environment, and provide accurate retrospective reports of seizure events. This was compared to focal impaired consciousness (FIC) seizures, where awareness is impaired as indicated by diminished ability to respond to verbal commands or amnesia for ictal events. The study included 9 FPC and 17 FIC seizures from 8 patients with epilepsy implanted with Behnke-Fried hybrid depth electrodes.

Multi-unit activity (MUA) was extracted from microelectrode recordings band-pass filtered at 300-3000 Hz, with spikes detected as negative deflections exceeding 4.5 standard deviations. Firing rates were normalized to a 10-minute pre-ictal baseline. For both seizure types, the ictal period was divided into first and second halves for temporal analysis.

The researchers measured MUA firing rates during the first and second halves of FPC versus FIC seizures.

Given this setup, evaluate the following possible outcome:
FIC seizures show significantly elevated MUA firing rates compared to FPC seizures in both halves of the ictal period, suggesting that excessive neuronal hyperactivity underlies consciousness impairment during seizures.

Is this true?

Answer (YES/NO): YES